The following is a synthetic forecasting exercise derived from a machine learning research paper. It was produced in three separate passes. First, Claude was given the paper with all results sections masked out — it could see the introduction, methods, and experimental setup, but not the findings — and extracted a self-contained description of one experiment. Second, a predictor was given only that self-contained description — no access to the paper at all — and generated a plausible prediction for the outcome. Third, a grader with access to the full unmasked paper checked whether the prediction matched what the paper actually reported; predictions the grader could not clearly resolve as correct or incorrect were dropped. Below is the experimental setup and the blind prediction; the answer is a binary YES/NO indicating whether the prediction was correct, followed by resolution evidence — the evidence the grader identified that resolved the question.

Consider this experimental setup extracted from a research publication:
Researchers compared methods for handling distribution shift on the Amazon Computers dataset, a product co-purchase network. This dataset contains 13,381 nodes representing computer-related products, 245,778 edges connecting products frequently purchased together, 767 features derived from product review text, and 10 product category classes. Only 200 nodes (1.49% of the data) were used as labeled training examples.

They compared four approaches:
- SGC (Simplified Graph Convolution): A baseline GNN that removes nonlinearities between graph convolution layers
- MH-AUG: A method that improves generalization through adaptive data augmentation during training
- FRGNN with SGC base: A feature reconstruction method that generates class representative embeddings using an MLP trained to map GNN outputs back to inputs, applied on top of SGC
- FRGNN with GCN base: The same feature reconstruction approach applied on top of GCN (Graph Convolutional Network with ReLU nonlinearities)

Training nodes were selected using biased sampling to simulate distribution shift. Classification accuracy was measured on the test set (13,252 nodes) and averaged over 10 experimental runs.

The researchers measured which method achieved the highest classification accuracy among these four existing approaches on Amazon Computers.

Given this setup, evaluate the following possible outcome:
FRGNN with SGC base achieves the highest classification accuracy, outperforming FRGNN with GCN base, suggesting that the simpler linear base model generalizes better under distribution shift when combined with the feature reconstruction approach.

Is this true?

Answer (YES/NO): NO